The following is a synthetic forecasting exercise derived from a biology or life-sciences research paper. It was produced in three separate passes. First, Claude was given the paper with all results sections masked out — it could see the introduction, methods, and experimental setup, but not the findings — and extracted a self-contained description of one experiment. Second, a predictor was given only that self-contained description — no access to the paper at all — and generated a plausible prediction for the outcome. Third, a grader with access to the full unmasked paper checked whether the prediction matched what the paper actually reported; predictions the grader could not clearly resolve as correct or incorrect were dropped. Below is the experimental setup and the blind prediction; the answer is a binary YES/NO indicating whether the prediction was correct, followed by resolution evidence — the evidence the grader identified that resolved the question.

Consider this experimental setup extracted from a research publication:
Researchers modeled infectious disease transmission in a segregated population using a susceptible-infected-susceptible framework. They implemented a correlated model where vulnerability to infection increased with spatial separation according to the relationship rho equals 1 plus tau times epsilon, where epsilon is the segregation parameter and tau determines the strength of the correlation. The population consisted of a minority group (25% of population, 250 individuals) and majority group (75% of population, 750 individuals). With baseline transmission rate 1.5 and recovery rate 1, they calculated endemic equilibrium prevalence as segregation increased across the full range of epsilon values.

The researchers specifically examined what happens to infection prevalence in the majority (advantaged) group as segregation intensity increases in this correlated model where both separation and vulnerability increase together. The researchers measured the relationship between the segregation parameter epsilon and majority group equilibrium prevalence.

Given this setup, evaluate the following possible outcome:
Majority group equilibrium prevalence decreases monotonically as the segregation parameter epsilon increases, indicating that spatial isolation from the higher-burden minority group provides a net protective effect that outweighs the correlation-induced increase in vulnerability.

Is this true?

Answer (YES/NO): NO